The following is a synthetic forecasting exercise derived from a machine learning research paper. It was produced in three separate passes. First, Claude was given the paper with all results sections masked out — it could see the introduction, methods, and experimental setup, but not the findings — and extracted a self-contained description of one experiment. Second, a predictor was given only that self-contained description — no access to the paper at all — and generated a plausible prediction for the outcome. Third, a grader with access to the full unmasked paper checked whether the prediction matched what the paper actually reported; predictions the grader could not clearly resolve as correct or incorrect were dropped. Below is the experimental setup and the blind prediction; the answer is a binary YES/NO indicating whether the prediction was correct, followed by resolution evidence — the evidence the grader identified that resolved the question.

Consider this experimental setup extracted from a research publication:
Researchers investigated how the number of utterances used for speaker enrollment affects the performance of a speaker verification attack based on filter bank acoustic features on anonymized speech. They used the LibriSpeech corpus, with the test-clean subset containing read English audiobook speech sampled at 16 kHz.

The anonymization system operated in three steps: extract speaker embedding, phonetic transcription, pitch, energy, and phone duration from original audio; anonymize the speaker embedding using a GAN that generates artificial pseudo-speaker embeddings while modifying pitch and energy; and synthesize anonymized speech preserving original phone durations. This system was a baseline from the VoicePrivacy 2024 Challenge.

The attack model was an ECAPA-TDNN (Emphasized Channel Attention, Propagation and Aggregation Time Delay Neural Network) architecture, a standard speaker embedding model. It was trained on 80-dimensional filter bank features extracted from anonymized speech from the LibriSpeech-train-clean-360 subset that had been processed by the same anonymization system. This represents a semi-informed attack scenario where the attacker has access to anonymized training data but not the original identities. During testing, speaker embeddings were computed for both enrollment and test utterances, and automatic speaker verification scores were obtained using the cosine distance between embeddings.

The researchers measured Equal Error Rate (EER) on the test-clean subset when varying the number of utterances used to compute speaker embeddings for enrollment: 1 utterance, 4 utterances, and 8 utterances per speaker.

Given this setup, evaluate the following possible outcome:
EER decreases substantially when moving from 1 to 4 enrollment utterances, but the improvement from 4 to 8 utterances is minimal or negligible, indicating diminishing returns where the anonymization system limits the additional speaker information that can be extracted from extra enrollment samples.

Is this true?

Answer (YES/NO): NO